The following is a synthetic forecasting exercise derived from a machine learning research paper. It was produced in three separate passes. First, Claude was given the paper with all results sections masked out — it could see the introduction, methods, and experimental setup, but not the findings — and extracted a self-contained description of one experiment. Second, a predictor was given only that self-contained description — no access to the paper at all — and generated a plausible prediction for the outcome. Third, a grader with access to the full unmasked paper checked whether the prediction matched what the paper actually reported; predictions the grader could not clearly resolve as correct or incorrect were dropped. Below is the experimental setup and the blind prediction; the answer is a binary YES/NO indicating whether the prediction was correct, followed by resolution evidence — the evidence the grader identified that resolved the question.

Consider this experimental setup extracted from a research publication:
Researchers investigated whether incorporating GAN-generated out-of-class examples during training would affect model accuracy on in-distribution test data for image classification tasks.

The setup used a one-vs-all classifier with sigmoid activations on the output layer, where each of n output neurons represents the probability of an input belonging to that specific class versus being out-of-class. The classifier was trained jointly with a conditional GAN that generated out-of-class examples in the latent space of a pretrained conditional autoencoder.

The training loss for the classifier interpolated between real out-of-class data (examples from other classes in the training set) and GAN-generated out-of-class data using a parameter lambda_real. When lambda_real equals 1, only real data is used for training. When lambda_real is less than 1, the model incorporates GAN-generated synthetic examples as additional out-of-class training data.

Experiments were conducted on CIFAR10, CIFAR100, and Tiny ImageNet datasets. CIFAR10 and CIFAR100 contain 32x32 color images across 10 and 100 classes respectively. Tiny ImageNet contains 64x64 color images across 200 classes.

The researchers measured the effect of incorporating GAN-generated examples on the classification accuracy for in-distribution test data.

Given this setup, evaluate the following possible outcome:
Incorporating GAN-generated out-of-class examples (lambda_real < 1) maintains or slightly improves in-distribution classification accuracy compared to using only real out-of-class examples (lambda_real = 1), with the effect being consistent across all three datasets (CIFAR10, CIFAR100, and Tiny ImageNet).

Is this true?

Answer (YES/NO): NO